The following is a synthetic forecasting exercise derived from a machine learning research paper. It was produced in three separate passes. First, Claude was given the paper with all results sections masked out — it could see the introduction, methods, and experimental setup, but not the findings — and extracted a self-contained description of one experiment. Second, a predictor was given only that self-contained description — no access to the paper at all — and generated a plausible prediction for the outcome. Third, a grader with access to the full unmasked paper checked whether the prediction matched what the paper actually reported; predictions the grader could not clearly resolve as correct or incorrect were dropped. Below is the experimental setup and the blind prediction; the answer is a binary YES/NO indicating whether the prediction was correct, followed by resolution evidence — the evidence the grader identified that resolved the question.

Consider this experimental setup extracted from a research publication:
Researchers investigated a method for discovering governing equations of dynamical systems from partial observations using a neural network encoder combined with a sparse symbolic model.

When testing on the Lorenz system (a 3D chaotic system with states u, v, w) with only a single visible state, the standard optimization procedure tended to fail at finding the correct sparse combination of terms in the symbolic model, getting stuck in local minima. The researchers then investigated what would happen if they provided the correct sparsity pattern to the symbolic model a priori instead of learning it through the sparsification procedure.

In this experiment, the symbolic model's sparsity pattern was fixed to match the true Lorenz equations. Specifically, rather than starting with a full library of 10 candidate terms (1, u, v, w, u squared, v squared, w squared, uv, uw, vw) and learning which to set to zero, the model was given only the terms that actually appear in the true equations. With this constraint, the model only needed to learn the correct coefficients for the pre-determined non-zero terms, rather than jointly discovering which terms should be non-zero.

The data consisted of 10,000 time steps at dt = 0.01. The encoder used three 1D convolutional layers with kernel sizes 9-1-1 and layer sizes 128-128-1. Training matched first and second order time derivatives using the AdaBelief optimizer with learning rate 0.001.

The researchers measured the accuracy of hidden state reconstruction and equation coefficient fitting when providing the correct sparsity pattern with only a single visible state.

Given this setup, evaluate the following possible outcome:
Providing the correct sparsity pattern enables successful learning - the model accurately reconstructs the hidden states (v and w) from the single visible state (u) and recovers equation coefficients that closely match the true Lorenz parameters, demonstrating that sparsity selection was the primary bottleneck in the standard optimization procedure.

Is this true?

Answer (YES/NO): YES